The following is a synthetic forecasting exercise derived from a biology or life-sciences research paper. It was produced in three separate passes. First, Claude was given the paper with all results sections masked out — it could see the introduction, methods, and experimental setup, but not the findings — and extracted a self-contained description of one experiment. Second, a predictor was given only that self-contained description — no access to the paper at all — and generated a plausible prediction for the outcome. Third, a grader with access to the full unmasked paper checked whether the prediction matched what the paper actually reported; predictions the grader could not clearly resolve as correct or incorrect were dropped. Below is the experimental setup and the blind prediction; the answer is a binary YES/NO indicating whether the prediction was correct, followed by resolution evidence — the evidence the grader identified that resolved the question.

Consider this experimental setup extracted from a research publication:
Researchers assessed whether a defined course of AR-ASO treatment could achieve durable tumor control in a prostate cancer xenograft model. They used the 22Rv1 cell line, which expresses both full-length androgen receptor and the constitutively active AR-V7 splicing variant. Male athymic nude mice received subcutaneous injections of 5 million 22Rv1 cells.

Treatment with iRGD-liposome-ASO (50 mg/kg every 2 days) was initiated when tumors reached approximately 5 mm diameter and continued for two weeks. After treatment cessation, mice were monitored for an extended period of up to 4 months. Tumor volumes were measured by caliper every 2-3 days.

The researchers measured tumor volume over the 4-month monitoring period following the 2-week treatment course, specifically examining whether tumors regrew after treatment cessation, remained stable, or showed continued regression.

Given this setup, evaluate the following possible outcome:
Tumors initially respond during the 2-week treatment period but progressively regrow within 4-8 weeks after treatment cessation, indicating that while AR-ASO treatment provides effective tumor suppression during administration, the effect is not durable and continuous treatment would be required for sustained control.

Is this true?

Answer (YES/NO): NO